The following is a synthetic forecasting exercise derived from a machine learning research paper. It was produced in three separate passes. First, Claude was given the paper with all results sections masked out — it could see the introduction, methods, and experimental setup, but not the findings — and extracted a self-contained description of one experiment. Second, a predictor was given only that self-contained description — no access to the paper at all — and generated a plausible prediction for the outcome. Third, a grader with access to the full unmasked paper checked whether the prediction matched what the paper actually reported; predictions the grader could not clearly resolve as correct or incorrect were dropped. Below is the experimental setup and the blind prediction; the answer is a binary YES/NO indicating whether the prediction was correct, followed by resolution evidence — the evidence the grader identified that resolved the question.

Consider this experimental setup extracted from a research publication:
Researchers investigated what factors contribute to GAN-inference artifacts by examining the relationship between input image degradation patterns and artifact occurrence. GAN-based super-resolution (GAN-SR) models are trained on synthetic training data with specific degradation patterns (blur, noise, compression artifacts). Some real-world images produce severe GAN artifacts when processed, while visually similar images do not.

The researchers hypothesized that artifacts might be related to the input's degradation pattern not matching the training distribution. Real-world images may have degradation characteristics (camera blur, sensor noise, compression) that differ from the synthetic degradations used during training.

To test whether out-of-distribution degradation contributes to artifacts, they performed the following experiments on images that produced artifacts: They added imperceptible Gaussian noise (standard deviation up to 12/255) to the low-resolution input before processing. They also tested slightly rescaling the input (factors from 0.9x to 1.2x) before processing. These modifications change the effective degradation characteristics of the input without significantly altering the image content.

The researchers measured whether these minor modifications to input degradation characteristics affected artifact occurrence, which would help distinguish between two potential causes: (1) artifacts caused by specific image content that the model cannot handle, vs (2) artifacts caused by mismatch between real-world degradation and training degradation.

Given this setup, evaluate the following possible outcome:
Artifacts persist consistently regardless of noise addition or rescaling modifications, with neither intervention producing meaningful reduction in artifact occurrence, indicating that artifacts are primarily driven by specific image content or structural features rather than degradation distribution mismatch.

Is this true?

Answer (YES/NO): NO